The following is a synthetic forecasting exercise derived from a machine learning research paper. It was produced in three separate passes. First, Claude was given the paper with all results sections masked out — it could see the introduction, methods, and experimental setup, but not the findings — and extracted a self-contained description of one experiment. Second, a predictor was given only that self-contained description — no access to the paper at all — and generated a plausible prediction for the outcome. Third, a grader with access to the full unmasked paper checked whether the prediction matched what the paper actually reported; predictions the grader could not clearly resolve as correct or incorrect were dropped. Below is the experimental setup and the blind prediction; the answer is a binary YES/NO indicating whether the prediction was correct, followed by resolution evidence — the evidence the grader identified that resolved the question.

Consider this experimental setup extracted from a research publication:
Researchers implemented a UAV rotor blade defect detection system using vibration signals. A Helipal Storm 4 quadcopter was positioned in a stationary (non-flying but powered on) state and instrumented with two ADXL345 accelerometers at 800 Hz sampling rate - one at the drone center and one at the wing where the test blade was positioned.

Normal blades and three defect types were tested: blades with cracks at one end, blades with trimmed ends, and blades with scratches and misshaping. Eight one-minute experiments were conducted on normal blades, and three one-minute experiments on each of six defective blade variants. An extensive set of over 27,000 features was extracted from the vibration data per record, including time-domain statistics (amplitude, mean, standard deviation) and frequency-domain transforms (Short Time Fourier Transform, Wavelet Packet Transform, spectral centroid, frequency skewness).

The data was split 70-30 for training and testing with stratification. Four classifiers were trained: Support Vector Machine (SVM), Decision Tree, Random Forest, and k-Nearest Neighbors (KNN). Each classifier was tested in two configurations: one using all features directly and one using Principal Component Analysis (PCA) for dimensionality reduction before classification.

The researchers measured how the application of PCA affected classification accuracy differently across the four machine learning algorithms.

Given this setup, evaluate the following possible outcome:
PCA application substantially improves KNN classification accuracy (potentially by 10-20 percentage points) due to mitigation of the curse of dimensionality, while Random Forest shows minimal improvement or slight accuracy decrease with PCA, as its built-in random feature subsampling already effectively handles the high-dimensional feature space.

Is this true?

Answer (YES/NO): NO